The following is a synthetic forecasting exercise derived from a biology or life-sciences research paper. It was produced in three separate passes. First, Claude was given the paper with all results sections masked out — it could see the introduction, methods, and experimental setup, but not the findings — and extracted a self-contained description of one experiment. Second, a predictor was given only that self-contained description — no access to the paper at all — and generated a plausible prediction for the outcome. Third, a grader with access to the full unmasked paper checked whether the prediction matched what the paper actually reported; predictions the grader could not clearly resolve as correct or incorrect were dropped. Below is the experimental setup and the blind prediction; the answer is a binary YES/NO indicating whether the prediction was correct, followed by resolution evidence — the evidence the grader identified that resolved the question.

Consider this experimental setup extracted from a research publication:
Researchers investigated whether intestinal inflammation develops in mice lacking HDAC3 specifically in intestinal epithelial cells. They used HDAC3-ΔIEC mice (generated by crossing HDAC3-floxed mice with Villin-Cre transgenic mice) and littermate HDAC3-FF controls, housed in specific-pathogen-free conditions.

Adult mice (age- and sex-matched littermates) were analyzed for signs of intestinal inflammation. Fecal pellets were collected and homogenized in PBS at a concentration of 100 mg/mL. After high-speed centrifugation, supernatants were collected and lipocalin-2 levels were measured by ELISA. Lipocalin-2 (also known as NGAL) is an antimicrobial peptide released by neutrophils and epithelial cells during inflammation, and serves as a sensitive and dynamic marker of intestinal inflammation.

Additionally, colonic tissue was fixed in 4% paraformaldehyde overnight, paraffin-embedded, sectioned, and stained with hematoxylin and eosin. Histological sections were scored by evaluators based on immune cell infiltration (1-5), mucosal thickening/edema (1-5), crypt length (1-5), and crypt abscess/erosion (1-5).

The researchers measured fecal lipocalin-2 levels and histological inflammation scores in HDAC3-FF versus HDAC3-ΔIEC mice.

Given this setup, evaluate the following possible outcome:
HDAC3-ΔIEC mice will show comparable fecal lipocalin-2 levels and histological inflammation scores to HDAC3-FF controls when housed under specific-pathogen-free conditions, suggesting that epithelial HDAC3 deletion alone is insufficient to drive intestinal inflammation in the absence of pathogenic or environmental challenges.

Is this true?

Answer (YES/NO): NO